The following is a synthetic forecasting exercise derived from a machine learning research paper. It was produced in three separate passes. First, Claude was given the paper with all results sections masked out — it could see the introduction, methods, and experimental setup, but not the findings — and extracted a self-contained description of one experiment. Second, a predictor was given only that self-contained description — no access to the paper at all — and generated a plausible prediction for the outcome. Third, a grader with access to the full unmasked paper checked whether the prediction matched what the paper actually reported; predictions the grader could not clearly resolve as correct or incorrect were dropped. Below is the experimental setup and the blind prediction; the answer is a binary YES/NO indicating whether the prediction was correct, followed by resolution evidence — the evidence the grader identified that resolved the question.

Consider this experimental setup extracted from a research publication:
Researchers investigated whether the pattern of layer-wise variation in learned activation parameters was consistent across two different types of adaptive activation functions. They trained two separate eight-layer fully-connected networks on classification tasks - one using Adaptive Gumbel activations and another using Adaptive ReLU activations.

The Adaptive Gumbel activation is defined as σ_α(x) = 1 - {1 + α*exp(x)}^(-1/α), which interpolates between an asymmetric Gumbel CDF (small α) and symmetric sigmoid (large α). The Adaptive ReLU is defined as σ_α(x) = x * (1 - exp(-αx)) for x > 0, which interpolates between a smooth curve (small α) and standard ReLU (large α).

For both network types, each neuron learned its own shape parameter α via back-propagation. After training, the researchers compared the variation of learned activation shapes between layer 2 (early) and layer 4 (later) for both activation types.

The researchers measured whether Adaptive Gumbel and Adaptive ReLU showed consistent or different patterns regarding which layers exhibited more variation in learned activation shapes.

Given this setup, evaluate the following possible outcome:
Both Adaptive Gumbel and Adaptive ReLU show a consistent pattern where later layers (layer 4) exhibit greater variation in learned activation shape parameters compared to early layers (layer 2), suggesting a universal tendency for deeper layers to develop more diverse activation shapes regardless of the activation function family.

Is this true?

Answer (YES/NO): NO